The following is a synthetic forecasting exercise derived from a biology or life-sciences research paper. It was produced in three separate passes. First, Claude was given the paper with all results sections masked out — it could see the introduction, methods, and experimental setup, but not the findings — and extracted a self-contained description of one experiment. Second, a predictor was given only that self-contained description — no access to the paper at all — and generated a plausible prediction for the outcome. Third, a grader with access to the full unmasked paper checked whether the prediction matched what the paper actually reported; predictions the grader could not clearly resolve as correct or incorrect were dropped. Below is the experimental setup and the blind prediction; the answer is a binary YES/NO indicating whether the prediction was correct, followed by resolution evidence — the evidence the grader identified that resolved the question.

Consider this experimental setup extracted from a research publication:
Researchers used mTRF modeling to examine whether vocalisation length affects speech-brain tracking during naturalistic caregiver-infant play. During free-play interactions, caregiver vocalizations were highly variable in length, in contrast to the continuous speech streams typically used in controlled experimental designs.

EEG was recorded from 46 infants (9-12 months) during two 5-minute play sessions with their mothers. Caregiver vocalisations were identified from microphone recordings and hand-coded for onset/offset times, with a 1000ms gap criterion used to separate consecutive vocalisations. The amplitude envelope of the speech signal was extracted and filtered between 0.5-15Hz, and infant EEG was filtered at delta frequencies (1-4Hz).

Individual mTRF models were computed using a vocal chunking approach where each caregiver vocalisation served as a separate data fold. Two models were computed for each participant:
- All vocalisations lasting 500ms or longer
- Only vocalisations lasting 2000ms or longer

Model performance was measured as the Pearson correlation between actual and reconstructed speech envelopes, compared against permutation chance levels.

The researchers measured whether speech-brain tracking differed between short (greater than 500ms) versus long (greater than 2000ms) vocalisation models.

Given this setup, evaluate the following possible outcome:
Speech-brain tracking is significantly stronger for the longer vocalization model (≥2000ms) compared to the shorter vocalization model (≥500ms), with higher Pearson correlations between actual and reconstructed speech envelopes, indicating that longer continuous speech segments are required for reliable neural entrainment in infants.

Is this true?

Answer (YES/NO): NO